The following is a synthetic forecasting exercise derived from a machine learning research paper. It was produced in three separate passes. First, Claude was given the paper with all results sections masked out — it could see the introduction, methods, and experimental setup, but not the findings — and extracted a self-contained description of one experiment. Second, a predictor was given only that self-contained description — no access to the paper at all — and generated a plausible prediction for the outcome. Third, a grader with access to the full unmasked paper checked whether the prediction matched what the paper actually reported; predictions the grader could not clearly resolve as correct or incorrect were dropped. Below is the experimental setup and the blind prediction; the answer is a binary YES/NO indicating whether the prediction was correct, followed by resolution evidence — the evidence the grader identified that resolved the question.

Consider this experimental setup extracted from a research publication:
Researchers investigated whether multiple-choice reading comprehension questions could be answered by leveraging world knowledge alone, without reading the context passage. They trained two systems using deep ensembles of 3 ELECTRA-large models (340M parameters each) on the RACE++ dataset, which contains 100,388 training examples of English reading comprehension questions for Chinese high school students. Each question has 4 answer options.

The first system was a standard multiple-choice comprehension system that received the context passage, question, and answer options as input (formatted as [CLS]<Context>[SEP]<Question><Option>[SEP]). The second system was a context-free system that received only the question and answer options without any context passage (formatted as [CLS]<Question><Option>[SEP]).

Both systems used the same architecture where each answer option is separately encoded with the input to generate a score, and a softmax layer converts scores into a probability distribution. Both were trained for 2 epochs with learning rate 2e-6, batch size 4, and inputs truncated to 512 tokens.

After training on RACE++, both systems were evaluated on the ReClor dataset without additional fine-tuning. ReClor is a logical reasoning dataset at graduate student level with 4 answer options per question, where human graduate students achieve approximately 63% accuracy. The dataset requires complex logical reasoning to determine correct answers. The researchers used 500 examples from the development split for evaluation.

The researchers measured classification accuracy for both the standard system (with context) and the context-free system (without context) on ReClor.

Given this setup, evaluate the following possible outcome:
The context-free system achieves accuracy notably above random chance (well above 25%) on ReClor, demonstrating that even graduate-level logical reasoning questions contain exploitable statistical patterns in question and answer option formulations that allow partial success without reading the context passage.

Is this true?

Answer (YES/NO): YES